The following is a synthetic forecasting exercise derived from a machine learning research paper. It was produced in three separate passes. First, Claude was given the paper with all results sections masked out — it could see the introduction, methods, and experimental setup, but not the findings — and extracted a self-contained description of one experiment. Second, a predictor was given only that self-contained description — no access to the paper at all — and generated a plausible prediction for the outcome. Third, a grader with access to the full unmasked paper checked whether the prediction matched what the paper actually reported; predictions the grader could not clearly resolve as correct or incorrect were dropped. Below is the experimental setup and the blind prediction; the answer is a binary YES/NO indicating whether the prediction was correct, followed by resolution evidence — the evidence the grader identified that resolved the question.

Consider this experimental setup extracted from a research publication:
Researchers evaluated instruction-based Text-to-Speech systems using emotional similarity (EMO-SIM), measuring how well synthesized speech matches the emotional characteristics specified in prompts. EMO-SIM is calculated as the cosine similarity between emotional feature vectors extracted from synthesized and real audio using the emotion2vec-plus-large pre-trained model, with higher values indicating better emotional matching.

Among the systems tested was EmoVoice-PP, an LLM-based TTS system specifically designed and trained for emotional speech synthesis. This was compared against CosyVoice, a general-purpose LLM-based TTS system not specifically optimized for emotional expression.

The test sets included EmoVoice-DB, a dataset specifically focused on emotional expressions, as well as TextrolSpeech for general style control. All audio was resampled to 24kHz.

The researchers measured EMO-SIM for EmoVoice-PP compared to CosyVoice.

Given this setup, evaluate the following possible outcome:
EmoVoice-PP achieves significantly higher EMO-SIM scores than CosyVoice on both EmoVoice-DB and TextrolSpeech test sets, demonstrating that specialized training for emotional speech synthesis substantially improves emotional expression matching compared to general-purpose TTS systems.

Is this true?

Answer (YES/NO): NO